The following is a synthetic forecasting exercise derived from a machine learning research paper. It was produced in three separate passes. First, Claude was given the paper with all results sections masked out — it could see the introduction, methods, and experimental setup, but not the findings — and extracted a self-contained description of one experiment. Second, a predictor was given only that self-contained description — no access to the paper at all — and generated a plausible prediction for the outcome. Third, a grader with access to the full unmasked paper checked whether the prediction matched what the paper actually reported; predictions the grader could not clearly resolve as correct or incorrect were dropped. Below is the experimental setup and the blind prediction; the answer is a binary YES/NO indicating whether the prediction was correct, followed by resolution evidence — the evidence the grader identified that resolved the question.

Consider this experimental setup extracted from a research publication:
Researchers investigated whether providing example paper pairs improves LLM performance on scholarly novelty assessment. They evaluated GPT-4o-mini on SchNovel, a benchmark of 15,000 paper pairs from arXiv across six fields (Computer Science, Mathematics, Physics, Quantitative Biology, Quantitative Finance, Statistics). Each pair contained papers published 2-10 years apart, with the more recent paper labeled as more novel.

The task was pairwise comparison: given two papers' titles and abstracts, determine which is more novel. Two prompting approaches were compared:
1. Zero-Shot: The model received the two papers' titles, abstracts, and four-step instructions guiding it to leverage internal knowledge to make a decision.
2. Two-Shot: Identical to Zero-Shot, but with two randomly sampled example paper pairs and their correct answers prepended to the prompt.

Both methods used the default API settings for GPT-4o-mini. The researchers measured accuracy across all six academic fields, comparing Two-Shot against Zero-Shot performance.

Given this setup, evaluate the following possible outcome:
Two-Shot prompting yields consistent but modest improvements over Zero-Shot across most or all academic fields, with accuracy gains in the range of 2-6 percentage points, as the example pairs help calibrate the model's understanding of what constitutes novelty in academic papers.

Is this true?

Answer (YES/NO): NO